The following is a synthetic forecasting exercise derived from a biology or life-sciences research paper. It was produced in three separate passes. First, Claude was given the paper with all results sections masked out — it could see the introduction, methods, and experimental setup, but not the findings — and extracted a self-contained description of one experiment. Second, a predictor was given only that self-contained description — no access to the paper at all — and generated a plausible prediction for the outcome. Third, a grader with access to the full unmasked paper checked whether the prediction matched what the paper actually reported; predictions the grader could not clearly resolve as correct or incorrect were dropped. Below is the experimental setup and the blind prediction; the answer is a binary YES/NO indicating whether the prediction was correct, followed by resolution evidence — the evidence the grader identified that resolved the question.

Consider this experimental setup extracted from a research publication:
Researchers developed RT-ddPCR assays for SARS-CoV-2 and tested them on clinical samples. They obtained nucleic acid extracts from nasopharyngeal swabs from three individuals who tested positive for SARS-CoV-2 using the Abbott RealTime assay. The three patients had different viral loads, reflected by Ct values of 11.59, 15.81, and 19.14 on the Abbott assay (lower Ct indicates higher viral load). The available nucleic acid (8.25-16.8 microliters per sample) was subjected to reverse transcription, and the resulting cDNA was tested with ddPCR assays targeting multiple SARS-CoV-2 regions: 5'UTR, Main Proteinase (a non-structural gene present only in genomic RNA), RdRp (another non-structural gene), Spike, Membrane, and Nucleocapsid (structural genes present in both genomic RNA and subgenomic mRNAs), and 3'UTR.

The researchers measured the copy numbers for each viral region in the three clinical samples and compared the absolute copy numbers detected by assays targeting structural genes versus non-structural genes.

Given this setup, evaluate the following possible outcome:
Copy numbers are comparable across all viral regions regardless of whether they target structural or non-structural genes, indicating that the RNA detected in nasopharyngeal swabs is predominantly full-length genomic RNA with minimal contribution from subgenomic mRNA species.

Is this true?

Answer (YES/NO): NO